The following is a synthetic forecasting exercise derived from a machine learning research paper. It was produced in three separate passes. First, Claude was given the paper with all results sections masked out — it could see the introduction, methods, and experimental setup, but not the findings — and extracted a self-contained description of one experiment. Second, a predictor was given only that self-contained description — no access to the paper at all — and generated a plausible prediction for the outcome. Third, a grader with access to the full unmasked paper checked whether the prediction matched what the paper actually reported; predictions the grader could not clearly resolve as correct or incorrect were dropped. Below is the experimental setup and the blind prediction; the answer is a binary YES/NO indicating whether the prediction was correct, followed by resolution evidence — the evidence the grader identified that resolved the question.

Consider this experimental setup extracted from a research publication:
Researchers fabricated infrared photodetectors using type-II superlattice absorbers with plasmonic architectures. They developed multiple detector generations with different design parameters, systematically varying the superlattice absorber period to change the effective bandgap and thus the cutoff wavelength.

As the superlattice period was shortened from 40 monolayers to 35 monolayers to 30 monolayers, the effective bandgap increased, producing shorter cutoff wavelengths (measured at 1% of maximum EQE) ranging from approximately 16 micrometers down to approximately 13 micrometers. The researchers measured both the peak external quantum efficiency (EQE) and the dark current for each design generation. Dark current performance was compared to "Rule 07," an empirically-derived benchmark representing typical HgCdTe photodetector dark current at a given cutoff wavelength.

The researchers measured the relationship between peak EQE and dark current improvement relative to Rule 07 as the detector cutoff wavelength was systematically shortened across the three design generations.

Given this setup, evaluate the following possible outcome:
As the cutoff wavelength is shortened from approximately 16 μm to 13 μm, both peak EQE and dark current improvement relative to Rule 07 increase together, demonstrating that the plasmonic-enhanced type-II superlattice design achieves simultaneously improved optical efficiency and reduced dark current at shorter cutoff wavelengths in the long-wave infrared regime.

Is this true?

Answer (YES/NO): NO